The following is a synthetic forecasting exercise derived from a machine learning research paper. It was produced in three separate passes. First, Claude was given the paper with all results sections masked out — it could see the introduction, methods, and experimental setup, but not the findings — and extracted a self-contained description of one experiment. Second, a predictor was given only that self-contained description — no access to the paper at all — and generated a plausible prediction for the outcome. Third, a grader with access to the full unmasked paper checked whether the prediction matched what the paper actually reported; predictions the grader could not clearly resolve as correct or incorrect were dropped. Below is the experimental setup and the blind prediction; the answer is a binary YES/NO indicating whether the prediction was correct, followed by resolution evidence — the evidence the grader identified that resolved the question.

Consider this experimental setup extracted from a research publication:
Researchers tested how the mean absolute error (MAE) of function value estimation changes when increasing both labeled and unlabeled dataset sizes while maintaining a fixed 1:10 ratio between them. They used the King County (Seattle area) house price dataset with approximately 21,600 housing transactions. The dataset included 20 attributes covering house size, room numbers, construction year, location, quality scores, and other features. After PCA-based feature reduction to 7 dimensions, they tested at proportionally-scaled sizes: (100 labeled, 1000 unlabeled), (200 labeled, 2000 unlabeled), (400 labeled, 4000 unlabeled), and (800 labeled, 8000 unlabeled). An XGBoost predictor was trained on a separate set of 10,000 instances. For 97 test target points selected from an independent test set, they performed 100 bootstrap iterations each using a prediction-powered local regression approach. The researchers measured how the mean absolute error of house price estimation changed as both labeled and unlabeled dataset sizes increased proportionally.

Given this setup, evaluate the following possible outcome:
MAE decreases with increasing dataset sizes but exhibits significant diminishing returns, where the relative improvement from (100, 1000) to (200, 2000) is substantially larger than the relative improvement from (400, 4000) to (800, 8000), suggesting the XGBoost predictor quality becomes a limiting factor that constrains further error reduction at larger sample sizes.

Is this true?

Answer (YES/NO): NO